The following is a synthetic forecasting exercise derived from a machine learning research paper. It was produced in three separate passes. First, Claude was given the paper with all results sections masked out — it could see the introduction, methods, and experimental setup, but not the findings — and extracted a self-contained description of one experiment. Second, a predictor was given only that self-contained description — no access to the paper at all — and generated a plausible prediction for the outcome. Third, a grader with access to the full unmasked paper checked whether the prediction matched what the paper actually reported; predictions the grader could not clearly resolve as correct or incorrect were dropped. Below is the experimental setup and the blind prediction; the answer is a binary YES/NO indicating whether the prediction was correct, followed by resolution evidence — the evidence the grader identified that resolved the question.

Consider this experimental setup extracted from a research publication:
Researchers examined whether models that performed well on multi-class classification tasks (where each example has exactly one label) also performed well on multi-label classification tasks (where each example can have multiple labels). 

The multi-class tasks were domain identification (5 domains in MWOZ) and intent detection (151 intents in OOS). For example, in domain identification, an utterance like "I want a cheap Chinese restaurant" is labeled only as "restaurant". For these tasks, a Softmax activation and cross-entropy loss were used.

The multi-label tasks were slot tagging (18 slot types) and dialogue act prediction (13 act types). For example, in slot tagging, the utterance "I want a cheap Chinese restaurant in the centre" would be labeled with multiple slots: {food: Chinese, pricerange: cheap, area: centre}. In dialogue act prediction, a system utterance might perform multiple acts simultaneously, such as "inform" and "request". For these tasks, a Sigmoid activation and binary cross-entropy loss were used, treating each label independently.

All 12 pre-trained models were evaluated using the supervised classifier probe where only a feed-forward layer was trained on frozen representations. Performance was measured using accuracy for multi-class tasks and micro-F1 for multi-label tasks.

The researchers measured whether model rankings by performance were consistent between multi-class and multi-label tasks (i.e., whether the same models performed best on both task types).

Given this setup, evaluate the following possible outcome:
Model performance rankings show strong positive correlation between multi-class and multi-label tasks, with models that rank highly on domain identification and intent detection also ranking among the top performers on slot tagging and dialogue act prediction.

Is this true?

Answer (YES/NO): YES